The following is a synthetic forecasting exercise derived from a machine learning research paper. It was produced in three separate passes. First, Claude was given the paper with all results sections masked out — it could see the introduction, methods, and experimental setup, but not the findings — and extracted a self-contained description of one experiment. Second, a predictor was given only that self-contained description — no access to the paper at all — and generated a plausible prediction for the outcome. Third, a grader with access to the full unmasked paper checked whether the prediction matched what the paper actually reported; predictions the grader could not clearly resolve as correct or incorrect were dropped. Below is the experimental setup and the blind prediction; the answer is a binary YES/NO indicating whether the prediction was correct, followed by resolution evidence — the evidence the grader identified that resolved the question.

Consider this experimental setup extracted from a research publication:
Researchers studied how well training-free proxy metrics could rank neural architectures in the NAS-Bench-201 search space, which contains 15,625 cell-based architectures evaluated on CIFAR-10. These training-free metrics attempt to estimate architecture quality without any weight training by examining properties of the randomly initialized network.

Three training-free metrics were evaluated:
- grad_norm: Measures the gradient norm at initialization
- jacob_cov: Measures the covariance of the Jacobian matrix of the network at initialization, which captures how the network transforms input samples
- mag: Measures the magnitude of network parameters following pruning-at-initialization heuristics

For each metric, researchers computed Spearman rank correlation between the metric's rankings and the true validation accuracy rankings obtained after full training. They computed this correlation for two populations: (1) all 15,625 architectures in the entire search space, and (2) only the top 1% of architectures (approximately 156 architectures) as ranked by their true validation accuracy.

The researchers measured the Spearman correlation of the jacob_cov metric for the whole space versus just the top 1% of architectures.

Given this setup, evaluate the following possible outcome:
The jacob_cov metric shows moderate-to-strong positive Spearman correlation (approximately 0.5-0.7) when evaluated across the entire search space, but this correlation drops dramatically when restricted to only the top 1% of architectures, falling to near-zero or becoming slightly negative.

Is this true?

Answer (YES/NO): YES